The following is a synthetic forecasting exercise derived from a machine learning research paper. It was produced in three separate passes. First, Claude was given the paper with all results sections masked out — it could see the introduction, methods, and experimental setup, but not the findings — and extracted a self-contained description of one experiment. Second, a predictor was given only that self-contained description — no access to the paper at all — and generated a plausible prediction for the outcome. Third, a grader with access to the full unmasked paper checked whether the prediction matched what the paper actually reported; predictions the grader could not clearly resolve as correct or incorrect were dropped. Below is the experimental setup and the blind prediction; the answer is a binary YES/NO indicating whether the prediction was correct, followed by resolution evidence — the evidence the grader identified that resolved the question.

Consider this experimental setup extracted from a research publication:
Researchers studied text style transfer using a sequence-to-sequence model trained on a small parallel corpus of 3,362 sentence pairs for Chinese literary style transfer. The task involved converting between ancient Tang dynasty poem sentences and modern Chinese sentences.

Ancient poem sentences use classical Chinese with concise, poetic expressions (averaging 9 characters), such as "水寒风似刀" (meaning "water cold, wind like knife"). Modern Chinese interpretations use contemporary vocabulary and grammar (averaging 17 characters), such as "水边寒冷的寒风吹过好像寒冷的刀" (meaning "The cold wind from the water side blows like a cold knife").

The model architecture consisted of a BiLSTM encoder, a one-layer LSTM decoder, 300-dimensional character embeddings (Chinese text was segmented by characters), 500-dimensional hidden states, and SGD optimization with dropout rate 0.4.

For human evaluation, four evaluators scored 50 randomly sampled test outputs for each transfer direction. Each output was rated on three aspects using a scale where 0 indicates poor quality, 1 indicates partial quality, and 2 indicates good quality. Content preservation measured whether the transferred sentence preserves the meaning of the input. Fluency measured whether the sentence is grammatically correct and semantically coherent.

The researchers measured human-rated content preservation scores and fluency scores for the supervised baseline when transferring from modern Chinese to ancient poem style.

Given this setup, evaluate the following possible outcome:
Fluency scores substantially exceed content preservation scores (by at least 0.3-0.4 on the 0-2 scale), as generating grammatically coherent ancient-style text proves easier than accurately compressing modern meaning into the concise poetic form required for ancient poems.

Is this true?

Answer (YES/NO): NO